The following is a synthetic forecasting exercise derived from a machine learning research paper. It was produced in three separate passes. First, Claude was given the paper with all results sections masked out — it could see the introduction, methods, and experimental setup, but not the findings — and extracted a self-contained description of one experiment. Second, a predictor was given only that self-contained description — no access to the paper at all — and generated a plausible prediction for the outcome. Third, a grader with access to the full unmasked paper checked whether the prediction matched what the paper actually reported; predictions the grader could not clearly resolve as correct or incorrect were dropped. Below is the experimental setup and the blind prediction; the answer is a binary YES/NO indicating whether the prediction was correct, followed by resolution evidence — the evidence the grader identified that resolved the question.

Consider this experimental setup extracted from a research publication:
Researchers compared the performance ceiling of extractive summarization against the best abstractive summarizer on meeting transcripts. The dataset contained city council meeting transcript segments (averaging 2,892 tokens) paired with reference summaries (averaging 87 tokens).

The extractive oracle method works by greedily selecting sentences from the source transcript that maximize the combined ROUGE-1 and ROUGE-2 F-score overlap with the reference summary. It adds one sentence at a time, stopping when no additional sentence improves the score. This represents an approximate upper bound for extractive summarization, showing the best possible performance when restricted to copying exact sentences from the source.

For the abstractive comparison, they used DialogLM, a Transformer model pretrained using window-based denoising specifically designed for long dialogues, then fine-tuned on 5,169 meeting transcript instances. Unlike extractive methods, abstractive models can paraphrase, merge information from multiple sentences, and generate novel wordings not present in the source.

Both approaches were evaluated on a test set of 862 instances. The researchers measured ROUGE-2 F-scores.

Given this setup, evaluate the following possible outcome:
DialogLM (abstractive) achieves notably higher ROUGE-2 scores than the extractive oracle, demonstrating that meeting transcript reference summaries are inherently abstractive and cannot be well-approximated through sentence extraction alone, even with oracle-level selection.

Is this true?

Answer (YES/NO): NO